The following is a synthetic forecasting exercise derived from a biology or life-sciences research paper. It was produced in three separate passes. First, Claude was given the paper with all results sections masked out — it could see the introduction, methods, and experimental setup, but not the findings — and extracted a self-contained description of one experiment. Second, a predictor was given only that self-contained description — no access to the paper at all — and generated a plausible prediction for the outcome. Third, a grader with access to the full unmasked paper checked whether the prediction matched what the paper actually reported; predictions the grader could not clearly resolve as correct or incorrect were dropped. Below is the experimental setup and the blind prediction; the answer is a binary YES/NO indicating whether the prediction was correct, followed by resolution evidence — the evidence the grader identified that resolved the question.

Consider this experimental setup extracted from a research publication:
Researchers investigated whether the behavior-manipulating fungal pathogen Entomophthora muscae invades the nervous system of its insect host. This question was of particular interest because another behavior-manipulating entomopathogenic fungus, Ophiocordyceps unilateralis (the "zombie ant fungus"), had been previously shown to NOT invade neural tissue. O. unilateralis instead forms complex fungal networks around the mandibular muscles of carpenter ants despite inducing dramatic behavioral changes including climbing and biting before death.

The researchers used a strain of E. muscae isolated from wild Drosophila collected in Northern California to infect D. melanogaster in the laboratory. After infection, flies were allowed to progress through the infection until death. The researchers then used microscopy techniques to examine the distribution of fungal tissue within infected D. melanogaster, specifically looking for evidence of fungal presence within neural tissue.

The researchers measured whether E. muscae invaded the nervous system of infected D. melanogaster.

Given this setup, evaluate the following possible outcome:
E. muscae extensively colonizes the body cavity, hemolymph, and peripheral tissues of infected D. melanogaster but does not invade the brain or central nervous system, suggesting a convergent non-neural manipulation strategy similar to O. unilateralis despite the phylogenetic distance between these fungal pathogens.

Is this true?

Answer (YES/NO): NO